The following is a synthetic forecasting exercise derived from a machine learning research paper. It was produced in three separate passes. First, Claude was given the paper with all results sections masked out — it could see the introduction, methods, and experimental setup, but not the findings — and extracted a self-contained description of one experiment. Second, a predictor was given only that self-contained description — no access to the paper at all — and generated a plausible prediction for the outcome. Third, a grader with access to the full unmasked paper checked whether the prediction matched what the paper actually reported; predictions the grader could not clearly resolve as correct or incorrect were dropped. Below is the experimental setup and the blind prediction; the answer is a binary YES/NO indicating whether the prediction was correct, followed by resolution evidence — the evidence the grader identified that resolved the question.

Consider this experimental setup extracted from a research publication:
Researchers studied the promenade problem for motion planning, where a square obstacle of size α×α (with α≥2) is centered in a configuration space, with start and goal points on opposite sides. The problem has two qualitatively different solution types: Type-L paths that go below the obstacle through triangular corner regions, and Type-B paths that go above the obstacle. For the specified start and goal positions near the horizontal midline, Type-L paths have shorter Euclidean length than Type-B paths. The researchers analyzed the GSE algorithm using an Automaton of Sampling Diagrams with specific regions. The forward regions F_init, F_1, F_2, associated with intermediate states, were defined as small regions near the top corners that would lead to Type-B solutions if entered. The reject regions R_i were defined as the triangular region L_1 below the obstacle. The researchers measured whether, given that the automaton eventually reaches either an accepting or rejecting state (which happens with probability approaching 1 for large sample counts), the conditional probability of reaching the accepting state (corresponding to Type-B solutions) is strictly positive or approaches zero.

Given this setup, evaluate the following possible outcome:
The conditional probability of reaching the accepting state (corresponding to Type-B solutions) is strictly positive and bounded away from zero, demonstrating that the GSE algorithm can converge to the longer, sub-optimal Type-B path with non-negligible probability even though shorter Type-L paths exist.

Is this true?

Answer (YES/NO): YES